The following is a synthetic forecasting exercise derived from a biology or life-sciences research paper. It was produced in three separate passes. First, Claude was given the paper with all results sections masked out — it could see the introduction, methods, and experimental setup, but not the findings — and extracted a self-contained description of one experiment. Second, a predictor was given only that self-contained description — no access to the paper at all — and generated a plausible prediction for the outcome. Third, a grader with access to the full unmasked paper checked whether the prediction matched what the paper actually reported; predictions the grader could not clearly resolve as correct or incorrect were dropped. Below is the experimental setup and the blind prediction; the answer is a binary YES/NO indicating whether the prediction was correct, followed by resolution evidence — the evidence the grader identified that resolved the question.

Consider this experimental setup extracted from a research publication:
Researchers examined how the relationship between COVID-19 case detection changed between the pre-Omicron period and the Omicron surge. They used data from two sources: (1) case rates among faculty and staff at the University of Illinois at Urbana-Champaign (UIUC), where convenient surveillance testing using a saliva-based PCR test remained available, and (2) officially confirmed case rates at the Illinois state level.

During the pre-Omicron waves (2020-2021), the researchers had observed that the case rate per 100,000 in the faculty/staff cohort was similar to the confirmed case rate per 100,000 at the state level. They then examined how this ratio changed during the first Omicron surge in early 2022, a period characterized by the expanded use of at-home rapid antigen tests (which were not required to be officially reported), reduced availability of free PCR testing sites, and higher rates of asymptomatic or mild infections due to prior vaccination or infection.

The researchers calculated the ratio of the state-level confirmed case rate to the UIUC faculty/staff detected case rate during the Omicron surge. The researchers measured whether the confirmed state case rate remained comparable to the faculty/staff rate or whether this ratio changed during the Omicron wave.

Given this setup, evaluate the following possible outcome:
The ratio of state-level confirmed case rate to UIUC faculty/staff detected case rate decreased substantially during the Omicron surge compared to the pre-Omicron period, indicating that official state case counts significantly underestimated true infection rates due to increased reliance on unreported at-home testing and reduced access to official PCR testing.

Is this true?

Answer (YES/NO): YES